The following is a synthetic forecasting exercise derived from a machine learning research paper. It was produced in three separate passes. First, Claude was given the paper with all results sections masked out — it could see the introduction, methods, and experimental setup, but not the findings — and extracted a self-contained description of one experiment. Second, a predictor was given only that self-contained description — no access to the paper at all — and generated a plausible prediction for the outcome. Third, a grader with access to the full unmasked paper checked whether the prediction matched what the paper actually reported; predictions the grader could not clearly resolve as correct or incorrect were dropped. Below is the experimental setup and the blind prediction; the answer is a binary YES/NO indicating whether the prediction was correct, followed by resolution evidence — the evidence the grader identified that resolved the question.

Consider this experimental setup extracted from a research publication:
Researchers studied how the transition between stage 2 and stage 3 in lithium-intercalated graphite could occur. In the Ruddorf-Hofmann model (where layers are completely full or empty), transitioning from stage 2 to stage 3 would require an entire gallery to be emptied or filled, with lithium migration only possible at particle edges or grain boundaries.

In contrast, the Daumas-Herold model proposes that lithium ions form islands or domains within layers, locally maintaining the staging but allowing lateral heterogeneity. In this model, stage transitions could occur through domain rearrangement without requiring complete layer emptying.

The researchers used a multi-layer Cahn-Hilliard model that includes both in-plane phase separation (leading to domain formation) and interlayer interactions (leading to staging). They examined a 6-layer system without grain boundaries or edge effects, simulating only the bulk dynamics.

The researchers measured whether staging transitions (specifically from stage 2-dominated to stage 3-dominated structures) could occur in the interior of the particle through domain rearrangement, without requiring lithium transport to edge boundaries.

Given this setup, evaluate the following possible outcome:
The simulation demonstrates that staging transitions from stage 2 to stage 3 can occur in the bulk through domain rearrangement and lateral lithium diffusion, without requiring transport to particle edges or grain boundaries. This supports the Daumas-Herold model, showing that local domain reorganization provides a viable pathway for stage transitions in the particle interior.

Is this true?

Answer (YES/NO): YES